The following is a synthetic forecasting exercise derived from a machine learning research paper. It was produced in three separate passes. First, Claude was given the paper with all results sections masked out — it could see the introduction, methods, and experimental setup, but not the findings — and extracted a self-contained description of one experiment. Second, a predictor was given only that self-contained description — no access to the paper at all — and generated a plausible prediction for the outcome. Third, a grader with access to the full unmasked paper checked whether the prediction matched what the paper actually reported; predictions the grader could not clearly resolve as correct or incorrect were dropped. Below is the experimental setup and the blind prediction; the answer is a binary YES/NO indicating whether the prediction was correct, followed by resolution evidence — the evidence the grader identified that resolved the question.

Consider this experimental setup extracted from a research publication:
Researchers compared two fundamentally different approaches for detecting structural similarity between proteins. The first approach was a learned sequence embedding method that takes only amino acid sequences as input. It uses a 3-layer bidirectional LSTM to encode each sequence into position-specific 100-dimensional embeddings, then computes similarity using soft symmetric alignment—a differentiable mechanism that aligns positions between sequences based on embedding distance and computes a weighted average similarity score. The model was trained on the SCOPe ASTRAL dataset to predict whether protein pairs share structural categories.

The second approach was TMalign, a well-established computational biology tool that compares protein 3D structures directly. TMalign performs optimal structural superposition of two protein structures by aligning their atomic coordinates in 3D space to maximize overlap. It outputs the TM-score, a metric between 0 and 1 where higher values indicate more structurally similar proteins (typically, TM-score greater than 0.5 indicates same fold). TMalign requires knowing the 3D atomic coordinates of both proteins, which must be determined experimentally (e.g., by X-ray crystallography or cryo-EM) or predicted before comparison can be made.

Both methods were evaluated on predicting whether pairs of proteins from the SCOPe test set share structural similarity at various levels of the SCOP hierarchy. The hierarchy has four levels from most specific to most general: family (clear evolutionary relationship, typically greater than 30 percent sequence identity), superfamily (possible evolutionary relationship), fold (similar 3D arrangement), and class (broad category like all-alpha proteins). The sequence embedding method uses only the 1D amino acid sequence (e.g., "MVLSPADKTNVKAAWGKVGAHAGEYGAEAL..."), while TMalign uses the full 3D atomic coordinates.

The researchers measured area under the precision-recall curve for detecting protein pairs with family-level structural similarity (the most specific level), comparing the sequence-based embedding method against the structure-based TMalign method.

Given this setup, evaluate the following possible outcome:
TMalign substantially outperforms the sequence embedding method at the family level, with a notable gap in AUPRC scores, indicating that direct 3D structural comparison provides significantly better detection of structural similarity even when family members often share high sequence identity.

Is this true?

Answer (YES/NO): NO